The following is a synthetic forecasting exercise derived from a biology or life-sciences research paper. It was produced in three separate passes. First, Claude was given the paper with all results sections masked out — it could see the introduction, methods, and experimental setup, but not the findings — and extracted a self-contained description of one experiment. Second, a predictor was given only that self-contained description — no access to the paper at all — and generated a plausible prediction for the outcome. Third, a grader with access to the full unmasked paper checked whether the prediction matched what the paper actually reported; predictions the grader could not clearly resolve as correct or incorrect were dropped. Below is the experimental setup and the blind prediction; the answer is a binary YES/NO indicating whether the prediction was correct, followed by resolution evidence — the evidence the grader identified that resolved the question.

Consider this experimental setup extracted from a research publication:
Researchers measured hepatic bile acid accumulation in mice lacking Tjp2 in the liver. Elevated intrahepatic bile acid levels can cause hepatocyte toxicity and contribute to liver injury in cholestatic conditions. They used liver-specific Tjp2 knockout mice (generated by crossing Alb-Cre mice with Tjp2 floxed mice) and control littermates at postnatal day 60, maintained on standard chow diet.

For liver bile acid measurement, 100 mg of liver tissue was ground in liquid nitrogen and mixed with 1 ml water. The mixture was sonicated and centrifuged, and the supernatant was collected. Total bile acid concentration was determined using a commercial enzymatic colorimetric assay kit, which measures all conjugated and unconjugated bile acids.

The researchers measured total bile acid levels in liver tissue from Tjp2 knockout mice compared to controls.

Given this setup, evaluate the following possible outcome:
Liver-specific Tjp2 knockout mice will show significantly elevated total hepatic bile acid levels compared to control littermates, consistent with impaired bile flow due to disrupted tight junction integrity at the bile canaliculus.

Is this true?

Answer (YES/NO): NO